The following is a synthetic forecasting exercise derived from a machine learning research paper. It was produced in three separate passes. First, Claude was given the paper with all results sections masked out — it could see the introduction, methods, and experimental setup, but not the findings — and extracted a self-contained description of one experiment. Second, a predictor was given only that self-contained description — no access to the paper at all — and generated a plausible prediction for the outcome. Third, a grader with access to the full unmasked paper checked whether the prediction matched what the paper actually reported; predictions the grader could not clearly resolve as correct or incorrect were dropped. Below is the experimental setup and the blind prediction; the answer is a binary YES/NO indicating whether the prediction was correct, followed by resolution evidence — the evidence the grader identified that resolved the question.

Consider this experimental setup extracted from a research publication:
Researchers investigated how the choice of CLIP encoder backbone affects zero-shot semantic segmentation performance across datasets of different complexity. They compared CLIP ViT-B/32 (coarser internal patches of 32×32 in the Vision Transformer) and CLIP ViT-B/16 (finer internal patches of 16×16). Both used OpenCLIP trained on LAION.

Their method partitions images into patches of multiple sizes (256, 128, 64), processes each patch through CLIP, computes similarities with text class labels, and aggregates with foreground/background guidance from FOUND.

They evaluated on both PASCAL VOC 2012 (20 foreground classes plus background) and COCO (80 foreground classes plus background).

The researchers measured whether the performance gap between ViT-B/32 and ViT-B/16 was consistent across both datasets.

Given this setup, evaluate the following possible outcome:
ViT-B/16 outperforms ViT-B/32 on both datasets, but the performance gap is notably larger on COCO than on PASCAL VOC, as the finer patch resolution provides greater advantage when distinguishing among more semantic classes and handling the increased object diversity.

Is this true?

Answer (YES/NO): NO